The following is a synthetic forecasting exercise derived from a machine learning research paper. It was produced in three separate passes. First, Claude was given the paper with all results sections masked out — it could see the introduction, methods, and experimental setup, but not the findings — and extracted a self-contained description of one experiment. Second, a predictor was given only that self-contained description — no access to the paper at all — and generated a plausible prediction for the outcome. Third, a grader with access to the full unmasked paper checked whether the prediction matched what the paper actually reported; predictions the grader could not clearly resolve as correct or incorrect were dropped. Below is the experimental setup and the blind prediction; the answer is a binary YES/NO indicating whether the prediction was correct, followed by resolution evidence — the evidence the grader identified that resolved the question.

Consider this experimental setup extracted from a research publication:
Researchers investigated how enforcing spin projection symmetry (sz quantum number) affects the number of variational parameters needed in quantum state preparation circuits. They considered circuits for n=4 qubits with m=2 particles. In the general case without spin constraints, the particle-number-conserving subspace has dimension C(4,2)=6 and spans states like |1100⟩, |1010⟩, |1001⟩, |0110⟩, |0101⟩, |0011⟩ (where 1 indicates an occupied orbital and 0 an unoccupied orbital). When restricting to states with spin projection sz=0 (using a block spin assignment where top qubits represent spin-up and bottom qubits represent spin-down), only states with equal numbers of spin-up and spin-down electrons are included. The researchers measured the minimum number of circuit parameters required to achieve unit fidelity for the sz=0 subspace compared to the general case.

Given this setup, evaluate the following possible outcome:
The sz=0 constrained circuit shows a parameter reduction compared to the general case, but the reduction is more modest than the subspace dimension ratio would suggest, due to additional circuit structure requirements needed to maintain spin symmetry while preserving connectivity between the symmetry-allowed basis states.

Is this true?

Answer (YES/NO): NO